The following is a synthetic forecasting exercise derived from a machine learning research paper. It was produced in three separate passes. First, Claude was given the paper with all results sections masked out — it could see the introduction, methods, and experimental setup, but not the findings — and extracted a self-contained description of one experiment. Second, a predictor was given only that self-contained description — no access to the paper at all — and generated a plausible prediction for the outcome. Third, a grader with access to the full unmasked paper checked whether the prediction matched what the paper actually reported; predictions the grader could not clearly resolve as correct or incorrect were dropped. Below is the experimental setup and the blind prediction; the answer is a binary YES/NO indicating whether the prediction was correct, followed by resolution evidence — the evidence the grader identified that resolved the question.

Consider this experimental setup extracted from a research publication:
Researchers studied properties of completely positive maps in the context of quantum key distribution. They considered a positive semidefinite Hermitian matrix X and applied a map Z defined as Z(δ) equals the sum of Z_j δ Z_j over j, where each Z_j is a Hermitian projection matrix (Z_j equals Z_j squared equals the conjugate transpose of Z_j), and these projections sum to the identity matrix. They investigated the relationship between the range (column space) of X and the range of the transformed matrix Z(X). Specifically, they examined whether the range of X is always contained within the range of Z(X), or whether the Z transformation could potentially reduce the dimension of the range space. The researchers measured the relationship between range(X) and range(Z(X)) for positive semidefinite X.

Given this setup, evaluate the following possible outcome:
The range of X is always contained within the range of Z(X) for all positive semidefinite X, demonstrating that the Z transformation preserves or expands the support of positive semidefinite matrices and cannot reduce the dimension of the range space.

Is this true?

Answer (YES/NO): YES